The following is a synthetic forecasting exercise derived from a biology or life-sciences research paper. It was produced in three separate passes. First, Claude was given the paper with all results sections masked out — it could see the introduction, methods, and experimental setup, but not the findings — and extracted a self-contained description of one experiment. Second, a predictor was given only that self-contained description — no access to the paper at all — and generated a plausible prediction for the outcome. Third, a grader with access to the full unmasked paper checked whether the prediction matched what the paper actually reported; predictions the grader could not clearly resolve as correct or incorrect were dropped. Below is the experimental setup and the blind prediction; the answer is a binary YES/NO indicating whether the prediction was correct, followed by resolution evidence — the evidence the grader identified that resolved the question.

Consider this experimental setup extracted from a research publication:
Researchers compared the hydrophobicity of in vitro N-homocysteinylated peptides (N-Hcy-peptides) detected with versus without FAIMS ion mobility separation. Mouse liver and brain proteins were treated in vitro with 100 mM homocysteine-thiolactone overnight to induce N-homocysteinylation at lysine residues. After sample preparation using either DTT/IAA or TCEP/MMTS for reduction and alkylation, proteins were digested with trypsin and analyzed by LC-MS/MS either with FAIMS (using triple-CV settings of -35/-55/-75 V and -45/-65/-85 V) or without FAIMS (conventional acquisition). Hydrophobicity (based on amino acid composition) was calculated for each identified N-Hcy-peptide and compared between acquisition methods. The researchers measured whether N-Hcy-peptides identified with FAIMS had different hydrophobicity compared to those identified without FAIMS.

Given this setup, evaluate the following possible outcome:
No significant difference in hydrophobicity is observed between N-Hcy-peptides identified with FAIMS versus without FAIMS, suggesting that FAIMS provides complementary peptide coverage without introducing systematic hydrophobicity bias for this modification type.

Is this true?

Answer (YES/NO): NO